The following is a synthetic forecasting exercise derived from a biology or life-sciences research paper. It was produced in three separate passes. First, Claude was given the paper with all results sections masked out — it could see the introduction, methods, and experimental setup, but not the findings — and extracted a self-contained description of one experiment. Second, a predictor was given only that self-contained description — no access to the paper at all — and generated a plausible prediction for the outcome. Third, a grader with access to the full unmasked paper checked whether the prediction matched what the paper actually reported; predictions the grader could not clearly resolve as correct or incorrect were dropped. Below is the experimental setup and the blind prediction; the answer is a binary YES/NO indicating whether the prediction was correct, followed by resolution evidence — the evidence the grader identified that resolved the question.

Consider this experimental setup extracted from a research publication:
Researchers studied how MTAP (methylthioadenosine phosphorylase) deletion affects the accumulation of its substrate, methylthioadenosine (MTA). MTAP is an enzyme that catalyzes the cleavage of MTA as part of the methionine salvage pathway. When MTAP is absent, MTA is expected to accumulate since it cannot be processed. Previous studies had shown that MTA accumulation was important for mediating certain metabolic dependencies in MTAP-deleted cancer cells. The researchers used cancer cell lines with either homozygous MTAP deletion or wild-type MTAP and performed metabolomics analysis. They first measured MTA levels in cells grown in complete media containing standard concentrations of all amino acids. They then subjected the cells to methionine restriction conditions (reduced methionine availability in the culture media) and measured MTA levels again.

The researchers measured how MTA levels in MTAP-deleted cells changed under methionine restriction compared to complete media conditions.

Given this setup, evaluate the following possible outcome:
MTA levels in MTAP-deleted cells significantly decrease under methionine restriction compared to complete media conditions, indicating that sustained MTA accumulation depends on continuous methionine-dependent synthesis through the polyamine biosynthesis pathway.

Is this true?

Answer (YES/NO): YES